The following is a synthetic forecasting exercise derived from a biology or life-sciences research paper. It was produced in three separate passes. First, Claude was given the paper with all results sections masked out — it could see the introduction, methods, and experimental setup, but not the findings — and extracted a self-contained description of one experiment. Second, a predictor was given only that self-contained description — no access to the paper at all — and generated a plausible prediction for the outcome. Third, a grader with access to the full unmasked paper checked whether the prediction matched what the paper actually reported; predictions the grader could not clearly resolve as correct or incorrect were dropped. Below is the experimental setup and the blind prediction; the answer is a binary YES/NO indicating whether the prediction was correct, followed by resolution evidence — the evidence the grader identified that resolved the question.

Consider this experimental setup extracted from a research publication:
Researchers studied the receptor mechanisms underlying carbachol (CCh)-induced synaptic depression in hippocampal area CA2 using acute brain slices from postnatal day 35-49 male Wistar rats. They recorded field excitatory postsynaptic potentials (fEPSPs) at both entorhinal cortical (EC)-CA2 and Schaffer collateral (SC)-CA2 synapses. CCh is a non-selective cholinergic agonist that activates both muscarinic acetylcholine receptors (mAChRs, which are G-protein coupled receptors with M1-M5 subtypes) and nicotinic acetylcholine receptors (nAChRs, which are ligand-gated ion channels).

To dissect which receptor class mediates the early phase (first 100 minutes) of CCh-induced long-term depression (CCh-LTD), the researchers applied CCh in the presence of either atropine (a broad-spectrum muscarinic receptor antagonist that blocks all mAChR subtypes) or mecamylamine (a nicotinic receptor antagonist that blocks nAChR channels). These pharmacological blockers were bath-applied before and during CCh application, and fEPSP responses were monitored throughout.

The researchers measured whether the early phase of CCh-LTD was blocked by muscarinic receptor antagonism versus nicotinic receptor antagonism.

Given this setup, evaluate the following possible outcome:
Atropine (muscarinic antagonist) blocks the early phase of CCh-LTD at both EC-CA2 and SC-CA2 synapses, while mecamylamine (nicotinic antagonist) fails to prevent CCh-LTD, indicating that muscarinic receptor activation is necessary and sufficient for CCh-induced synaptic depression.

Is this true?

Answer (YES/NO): YES